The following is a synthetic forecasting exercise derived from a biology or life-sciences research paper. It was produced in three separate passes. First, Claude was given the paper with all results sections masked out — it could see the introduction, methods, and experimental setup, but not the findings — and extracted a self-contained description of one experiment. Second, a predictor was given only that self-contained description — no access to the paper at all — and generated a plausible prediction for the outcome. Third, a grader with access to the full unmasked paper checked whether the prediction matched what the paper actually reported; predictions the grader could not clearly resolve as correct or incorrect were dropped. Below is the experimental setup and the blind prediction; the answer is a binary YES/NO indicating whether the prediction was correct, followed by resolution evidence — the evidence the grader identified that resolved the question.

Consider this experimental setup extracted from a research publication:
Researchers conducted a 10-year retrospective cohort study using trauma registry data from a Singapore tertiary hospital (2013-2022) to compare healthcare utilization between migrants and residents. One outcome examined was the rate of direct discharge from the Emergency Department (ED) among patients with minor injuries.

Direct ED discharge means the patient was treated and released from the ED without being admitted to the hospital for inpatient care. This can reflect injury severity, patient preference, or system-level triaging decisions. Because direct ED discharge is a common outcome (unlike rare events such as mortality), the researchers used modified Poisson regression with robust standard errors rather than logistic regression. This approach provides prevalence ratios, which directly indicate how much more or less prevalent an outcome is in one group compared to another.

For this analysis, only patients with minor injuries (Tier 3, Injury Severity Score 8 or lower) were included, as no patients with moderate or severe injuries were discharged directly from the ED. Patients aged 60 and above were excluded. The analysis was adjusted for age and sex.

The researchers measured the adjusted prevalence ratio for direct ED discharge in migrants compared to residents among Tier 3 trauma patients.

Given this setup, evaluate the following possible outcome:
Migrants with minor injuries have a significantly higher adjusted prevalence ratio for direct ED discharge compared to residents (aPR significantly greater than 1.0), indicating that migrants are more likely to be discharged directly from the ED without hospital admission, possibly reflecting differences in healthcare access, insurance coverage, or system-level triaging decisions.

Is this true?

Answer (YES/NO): YES